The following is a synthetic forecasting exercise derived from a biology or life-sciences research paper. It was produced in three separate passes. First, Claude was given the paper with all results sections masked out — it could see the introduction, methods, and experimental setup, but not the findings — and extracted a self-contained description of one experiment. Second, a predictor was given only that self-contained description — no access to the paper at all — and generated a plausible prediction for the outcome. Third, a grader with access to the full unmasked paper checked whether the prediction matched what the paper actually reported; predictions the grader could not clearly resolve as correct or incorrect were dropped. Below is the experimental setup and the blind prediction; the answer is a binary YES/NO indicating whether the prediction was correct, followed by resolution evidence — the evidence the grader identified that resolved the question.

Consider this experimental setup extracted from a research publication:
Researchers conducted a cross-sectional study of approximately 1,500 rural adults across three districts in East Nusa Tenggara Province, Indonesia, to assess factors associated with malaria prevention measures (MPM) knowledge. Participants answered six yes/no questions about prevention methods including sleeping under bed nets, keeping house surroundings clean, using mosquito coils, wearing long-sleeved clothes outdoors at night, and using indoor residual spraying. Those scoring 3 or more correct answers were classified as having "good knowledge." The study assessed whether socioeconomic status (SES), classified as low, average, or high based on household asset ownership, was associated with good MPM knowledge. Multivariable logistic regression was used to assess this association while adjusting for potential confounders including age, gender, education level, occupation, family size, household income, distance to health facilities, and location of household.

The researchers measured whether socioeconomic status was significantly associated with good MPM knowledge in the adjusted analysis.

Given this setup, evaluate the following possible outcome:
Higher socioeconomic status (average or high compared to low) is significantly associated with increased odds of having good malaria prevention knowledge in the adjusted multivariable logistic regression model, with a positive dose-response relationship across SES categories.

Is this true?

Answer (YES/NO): NO